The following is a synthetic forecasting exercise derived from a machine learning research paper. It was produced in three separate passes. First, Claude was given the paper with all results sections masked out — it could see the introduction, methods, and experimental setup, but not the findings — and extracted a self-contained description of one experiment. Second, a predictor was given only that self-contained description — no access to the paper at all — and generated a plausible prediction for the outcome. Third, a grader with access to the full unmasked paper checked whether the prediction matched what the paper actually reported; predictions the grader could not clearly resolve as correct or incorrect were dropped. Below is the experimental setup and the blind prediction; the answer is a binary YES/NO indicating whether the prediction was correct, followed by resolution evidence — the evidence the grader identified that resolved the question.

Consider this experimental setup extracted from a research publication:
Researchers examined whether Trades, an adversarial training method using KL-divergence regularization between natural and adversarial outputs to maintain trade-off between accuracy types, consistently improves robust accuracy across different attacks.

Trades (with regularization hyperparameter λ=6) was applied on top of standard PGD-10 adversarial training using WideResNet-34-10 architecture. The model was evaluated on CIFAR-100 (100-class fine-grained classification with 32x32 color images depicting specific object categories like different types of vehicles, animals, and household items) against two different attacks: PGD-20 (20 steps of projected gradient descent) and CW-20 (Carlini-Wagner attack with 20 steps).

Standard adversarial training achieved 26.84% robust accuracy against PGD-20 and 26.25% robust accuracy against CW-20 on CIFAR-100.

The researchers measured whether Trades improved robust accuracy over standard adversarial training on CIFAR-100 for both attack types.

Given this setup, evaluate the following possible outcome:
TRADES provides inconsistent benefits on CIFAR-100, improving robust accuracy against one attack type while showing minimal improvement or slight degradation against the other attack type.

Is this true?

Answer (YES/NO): NO